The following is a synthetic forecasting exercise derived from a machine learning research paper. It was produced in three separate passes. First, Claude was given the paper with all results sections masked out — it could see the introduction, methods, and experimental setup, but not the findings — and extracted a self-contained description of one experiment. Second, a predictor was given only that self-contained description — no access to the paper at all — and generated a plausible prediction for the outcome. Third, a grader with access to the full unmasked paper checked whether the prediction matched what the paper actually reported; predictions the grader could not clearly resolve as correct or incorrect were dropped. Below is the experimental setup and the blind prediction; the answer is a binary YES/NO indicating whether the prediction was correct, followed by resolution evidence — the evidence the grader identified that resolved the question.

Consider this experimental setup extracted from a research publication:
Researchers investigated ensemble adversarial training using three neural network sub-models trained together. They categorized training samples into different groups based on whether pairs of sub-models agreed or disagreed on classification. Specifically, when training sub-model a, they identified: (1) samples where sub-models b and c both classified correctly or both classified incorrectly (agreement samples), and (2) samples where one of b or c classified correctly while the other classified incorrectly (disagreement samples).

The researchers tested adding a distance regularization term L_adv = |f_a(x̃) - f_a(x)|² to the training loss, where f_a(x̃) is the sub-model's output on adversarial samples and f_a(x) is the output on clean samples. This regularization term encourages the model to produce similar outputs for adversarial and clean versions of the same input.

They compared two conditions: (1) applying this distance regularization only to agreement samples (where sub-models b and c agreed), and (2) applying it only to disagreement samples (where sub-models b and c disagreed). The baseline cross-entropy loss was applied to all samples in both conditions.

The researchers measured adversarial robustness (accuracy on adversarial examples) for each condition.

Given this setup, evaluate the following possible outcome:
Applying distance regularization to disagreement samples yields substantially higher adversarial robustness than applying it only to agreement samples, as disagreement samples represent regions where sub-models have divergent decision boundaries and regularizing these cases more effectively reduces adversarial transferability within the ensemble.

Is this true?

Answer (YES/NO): YES